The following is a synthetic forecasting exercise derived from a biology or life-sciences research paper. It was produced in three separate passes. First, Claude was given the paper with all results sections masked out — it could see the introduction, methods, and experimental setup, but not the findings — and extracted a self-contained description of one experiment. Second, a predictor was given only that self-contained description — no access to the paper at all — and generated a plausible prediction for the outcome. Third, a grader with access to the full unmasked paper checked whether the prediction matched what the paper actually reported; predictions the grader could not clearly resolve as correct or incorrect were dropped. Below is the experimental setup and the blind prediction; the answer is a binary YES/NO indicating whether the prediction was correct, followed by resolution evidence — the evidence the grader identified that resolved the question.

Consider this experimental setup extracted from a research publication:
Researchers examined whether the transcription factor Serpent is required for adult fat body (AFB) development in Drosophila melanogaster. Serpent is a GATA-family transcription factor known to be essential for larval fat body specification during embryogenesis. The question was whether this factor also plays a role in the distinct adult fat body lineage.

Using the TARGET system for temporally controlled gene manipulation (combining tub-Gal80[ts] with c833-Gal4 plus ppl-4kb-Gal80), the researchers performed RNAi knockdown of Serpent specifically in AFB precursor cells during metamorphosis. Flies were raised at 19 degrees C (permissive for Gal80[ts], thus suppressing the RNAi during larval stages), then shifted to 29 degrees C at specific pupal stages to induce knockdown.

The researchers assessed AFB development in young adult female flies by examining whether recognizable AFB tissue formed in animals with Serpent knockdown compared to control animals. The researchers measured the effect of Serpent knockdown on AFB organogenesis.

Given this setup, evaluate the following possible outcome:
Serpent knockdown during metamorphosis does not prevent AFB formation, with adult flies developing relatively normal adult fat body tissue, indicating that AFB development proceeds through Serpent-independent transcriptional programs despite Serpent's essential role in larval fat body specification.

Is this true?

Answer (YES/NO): NO